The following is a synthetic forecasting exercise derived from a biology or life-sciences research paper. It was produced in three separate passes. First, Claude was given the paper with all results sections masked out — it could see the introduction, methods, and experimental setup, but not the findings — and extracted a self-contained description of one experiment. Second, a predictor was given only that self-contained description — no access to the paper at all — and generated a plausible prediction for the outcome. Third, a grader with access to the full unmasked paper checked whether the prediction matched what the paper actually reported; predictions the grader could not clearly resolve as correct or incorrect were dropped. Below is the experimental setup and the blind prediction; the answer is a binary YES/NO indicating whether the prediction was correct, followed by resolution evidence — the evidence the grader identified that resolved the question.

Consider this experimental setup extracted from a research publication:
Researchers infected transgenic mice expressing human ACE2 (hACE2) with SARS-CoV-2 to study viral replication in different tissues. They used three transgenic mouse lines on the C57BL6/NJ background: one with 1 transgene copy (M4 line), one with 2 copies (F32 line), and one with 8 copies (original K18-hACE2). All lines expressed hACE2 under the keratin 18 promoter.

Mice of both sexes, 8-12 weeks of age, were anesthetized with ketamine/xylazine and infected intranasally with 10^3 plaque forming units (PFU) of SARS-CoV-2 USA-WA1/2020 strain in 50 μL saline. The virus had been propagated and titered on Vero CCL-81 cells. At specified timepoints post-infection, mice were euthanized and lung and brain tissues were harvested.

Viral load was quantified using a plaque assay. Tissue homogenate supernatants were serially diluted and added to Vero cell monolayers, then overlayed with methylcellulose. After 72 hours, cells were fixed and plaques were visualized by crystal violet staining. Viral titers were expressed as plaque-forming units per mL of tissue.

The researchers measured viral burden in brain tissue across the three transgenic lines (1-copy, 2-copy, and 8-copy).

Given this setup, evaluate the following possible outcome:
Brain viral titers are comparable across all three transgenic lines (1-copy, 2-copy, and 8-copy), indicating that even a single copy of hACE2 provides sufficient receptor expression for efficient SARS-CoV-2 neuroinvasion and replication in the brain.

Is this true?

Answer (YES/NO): NO